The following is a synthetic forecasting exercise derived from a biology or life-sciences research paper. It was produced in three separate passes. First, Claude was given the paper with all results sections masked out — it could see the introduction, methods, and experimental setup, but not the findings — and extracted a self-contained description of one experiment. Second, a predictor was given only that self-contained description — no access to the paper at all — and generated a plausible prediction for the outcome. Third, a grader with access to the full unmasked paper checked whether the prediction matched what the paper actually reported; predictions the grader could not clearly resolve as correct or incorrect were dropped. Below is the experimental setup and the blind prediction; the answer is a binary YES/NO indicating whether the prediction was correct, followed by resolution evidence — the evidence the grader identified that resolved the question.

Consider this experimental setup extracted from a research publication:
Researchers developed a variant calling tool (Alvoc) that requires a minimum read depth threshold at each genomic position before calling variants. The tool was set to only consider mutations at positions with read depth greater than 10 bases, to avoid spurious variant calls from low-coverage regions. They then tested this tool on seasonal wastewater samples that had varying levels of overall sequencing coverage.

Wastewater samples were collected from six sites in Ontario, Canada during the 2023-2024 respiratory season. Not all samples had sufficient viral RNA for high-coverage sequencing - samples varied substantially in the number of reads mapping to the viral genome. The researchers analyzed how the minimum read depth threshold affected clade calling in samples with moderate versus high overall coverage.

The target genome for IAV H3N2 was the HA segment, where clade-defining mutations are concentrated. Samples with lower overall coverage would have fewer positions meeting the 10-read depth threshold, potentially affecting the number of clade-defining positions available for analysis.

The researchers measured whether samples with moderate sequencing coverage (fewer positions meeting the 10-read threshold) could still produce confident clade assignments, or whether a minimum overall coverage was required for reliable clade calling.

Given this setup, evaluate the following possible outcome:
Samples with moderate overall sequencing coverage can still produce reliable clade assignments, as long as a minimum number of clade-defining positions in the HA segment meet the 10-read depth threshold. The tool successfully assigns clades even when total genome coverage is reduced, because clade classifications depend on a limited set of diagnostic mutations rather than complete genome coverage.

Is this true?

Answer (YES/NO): NO